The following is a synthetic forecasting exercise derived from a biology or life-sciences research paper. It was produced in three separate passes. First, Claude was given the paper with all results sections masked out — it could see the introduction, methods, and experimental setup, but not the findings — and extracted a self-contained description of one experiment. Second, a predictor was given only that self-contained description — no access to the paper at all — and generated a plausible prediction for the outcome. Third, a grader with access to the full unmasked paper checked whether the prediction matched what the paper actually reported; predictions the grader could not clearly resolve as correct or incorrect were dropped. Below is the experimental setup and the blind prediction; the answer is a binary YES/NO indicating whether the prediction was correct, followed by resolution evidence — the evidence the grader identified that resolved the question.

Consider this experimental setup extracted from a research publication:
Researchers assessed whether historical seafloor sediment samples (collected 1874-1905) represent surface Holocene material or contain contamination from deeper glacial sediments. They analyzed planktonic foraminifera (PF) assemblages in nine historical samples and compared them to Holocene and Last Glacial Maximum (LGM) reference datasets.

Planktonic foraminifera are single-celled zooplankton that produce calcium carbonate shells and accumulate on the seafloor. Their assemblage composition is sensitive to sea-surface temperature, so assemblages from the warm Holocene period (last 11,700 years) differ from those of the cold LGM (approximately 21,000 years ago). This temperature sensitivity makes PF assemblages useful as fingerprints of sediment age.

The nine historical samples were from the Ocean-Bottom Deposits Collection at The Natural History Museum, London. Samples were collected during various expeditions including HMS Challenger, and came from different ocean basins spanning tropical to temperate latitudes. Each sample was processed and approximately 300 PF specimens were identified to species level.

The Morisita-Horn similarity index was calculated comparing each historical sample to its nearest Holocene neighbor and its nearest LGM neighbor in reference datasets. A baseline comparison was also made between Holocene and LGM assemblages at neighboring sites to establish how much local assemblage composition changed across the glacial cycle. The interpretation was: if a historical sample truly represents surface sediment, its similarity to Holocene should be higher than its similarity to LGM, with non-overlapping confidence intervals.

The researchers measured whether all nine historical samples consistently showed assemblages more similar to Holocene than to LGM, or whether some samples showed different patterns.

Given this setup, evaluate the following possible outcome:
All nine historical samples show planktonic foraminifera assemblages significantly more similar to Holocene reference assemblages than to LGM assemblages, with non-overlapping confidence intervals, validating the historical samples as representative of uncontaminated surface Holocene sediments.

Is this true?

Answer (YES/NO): NO